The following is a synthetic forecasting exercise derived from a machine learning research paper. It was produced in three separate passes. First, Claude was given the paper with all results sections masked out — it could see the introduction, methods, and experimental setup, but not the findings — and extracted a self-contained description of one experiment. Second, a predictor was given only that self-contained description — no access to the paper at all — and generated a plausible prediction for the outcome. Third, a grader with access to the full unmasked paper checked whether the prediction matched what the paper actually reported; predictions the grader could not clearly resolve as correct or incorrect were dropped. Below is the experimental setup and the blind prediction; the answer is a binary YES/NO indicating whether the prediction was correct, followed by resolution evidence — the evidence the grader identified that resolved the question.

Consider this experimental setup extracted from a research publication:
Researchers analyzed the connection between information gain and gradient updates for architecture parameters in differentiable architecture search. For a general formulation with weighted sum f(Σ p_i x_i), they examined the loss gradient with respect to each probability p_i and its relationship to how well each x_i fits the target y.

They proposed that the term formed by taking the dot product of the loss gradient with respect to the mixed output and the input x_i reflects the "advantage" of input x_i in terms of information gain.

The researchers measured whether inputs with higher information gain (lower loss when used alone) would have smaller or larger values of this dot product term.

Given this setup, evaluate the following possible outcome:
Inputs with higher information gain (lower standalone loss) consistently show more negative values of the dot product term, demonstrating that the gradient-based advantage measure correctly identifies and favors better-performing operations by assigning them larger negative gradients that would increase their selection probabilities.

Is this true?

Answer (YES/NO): NO